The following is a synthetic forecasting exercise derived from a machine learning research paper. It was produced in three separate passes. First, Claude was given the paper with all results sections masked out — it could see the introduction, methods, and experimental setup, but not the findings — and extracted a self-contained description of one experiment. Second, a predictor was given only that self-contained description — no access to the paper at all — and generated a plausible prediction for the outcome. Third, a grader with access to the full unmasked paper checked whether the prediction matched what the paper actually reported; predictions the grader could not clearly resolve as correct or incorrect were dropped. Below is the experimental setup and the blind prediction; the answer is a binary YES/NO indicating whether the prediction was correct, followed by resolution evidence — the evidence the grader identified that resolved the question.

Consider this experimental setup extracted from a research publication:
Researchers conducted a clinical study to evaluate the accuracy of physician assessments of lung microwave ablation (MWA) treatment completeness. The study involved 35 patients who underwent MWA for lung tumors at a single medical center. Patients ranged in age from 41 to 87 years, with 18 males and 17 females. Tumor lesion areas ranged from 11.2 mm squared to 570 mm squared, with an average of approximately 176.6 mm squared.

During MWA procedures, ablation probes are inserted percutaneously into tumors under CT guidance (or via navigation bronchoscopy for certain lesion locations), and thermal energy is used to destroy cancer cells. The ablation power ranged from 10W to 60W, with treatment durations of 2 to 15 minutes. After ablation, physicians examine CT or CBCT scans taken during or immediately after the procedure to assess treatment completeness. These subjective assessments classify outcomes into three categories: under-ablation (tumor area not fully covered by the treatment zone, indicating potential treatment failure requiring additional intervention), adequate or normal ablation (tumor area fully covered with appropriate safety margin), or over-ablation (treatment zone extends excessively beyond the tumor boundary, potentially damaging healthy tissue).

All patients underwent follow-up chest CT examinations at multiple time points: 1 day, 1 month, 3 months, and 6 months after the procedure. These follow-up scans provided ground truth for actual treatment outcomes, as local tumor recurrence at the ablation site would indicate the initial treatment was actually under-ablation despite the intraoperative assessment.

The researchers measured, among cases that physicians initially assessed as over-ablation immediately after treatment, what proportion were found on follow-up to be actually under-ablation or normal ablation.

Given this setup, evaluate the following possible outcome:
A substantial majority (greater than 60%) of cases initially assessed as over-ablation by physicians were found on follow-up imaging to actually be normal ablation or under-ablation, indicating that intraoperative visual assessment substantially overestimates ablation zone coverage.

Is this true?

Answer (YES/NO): NO